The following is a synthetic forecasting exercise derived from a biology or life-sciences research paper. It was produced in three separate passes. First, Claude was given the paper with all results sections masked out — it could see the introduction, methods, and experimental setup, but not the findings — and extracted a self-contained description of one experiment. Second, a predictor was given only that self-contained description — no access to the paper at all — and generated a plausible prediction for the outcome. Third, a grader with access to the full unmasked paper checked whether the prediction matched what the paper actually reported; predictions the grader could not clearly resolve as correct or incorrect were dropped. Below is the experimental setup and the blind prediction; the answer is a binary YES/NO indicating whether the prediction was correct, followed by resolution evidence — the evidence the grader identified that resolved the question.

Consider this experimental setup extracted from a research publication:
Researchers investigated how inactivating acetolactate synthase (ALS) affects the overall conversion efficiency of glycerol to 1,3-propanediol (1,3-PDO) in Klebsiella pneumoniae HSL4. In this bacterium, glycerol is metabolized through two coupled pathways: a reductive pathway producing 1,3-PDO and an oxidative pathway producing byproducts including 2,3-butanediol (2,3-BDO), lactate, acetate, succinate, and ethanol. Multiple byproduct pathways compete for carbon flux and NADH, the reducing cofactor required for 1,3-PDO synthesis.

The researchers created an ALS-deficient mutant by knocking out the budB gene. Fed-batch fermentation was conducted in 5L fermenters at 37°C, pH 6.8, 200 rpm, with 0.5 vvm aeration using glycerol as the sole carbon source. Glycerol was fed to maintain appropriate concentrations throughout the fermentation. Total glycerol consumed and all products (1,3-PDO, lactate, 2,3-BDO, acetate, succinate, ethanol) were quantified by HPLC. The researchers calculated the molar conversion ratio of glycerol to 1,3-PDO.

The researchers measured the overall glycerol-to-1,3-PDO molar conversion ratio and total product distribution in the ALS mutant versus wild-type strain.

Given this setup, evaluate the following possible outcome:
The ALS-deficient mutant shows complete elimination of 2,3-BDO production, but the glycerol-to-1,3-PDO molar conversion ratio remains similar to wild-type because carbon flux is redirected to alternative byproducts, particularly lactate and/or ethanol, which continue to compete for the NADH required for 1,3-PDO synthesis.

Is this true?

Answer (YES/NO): NO